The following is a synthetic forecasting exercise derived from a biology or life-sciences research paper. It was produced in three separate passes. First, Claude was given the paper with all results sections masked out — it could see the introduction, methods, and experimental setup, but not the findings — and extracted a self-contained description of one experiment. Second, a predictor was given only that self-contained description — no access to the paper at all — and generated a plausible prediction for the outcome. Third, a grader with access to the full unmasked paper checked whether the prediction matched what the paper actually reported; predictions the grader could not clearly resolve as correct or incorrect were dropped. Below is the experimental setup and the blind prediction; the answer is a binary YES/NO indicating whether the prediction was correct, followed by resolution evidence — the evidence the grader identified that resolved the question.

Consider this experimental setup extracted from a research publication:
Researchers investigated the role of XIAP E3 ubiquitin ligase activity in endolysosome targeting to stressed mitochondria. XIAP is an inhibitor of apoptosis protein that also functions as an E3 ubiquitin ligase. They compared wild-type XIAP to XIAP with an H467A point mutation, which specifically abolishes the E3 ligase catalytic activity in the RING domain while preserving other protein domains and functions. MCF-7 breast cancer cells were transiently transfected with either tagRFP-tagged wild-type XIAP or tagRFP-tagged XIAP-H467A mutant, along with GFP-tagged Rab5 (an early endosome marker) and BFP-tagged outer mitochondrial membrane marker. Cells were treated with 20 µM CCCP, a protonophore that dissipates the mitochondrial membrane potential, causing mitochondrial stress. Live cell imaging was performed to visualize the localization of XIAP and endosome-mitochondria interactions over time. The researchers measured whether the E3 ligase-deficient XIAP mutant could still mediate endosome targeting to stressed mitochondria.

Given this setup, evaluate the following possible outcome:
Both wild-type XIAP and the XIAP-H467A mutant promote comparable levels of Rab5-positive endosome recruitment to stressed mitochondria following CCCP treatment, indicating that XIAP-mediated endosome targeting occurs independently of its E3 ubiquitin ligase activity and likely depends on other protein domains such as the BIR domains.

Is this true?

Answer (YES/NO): NO